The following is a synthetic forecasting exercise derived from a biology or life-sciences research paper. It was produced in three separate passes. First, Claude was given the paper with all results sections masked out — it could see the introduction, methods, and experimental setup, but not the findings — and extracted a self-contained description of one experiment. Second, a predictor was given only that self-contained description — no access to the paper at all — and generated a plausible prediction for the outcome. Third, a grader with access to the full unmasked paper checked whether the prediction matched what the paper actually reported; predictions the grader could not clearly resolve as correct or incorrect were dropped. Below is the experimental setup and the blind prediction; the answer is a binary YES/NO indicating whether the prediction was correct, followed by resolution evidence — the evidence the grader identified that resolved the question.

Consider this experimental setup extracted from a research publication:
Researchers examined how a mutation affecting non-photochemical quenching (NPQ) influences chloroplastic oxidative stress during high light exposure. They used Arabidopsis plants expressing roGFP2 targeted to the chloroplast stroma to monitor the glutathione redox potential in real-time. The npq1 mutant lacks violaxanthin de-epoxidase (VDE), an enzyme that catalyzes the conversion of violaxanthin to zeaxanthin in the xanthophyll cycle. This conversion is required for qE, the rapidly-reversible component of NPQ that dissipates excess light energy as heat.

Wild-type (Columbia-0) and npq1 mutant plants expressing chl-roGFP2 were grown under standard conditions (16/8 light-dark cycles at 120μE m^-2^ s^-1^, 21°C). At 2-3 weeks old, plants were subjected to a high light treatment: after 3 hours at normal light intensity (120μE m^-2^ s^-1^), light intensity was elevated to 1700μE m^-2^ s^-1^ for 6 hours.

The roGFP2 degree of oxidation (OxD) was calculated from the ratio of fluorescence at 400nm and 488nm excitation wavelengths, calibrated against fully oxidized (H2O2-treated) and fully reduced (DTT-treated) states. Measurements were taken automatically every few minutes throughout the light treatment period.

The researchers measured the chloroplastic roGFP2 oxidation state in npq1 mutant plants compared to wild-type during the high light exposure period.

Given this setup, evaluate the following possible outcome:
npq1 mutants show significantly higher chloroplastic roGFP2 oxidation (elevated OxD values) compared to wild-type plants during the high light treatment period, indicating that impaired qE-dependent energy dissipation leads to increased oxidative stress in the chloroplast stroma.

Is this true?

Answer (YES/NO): NO